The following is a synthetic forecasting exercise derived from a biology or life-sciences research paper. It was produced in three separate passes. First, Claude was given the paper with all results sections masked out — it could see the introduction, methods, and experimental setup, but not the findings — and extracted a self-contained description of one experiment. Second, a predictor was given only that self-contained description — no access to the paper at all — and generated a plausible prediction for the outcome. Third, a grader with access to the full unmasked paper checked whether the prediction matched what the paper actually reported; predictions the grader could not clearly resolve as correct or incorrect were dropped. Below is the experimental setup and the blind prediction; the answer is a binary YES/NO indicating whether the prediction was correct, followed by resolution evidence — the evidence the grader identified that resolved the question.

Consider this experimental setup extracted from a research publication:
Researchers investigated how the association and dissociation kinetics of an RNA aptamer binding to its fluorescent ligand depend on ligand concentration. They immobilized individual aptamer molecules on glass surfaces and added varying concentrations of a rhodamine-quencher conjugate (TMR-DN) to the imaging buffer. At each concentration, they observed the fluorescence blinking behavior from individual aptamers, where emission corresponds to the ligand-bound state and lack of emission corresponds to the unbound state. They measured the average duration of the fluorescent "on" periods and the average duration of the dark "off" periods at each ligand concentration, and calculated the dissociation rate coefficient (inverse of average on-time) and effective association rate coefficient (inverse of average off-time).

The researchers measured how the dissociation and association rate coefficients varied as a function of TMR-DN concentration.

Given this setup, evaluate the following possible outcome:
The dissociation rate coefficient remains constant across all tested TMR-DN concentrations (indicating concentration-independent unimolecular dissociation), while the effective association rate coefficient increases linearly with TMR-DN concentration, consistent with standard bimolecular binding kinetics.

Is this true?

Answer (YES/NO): YES